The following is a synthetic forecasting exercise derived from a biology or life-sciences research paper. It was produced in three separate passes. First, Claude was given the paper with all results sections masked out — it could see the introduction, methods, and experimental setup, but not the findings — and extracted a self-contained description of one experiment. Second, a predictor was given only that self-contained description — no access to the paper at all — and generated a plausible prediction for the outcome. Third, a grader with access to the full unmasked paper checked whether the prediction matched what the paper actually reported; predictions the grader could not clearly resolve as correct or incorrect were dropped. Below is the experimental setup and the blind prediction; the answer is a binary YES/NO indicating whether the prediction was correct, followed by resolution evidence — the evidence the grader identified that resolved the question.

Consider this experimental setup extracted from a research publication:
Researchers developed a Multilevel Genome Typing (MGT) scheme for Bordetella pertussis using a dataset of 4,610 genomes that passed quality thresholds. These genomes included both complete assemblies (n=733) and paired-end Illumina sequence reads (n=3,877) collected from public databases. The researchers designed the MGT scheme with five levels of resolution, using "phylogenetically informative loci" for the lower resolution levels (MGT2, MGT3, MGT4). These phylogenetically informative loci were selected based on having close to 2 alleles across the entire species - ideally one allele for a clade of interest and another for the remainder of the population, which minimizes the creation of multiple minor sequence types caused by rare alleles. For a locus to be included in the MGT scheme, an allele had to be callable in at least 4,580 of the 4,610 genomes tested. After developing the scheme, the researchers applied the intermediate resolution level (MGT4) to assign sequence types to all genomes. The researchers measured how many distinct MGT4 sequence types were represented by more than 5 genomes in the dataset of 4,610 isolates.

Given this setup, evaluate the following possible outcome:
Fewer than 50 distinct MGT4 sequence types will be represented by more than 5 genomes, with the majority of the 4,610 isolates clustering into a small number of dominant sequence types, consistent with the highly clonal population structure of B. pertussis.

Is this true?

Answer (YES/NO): NO